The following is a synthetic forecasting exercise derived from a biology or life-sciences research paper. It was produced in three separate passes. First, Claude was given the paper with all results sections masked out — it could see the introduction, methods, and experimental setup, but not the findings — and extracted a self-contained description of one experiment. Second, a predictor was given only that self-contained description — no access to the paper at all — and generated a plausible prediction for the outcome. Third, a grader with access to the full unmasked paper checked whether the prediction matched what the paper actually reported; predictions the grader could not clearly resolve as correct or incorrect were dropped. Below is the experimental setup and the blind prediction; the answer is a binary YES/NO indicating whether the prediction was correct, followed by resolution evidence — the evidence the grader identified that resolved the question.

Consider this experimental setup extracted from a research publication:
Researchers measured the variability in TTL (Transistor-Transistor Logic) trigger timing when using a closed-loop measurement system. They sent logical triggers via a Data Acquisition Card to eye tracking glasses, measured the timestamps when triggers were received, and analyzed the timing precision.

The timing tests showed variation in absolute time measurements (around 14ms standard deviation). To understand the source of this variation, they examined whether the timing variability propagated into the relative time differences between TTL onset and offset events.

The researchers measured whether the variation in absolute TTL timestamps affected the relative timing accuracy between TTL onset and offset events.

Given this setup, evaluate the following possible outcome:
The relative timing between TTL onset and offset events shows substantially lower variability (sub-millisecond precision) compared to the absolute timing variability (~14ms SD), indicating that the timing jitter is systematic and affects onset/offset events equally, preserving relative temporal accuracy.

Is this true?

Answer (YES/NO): YES